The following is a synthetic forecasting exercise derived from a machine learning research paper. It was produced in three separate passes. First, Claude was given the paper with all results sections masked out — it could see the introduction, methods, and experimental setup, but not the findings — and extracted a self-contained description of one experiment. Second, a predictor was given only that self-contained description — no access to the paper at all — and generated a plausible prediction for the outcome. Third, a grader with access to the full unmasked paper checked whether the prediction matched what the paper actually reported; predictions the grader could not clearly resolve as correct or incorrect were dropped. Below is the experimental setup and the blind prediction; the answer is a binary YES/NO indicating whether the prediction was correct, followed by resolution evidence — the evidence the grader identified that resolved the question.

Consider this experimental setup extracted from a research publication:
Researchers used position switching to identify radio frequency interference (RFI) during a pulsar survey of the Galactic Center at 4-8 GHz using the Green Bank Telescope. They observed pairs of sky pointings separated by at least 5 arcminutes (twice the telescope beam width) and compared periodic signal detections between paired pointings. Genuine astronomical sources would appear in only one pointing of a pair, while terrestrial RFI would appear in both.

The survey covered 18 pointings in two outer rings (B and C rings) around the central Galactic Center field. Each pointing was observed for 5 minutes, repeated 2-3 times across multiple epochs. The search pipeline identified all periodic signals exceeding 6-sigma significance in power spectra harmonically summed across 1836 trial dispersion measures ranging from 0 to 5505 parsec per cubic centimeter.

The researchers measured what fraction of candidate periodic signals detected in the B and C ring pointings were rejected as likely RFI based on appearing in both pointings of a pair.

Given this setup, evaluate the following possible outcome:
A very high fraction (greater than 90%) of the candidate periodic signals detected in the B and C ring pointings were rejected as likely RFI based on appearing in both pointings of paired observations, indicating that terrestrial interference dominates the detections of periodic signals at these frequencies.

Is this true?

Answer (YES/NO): NO